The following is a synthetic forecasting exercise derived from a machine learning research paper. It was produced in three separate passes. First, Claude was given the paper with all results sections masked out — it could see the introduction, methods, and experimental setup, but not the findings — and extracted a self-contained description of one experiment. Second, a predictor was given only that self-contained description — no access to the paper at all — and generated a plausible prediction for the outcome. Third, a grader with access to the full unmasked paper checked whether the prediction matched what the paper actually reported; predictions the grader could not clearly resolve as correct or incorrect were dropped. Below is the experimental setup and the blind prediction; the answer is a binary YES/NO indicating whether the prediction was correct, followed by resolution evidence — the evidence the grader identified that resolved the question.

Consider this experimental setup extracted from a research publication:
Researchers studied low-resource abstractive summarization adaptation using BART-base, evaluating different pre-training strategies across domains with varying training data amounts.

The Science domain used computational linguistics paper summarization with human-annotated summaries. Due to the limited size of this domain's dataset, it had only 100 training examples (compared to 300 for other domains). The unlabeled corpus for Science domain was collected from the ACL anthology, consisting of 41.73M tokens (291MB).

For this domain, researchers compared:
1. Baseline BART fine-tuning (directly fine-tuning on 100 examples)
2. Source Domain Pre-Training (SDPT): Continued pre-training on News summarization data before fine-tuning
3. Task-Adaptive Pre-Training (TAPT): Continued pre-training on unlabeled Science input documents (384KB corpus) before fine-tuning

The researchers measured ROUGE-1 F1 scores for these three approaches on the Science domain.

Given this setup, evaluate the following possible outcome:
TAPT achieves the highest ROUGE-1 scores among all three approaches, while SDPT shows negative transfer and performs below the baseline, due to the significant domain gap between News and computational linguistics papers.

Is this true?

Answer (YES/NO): NO